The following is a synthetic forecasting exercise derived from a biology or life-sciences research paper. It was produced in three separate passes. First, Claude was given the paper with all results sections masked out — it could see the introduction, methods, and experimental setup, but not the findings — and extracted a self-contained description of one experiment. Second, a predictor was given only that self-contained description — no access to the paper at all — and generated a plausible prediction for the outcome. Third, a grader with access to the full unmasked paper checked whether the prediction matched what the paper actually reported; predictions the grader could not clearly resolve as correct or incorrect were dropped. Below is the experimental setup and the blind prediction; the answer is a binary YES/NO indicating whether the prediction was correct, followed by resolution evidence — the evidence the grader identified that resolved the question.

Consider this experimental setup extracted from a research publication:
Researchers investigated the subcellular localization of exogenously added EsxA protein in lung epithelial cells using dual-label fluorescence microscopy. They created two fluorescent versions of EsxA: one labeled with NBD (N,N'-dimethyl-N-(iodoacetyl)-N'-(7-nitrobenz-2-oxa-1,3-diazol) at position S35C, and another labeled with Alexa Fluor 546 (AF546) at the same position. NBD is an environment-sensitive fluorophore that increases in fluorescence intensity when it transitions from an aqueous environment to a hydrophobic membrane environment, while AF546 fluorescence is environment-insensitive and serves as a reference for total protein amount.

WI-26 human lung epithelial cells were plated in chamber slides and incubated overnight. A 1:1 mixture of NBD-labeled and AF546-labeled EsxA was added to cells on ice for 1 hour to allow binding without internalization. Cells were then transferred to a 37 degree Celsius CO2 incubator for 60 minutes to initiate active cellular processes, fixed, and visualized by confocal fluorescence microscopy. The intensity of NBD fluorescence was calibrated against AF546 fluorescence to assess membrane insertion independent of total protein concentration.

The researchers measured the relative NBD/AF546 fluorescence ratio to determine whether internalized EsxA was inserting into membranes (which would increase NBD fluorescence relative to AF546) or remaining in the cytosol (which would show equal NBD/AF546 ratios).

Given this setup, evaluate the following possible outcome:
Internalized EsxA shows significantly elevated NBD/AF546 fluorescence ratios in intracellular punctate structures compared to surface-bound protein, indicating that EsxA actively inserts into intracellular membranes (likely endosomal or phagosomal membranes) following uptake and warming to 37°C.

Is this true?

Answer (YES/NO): YES